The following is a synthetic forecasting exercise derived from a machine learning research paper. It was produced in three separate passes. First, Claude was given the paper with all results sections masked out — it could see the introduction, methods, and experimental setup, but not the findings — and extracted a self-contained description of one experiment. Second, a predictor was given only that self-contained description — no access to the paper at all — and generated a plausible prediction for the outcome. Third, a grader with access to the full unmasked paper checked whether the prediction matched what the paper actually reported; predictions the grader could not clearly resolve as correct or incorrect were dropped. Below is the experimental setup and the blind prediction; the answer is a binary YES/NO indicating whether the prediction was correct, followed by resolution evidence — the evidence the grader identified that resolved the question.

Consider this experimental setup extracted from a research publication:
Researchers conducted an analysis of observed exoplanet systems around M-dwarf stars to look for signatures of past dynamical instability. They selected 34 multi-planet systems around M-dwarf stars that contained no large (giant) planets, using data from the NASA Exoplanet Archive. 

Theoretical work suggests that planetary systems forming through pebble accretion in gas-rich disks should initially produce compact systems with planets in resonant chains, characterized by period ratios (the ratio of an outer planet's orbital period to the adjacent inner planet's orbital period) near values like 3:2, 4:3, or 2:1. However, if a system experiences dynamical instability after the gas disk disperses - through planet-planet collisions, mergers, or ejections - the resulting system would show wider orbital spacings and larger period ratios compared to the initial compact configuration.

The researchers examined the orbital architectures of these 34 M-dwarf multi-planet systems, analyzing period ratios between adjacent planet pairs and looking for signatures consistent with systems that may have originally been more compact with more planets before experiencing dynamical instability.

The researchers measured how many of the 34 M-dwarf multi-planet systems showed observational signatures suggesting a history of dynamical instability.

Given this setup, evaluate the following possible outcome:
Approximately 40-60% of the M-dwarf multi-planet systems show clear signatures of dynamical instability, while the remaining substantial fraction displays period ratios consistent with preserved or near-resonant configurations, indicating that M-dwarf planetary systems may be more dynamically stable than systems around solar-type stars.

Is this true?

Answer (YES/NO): NO